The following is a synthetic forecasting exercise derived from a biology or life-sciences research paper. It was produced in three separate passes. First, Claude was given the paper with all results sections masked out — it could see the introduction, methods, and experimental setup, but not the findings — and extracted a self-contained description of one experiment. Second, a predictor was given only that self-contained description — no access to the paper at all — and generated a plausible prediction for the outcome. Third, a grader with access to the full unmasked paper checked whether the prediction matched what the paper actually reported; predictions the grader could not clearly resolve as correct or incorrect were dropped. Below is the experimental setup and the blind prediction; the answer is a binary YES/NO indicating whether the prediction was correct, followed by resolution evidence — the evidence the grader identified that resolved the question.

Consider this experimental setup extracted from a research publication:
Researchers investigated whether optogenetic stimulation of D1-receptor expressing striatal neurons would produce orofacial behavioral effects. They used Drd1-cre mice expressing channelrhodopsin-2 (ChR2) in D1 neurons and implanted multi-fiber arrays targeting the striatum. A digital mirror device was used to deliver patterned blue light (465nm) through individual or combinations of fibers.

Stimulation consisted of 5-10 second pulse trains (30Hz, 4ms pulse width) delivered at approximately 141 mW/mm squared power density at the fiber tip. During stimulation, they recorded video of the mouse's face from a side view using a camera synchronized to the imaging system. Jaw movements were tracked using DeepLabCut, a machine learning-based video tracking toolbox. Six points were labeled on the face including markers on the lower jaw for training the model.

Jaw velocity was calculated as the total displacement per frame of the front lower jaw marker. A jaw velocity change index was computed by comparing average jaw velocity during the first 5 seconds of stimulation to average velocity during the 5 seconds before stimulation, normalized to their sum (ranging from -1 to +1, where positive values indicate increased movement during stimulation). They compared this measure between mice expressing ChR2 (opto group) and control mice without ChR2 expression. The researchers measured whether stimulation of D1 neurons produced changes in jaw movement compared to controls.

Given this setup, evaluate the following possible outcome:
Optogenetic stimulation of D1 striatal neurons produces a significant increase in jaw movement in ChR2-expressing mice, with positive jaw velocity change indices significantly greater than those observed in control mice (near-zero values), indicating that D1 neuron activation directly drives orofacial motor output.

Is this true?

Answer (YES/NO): YES